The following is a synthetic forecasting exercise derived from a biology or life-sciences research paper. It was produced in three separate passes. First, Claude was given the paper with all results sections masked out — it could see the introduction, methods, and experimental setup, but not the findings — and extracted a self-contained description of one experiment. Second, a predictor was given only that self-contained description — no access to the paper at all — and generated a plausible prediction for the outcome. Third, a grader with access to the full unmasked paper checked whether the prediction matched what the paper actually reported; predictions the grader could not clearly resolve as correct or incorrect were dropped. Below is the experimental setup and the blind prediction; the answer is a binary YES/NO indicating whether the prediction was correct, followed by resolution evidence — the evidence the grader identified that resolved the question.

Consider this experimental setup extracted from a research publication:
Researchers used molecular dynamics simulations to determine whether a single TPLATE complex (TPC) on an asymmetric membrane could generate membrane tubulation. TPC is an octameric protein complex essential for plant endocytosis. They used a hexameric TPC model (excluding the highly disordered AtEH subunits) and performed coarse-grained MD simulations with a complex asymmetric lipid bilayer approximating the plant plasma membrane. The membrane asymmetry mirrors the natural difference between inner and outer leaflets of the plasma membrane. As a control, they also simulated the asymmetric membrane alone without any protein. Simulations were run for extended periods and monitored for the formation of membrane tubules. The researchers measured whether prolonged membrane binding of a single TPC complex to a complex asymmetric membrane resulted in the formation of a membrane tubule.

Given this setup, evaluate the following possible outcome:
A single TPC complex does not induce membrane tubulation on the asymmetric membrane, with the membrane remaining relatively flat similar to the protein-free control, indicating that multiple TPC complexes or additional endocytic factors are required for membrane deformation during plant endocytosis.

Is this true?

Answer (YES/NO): YES